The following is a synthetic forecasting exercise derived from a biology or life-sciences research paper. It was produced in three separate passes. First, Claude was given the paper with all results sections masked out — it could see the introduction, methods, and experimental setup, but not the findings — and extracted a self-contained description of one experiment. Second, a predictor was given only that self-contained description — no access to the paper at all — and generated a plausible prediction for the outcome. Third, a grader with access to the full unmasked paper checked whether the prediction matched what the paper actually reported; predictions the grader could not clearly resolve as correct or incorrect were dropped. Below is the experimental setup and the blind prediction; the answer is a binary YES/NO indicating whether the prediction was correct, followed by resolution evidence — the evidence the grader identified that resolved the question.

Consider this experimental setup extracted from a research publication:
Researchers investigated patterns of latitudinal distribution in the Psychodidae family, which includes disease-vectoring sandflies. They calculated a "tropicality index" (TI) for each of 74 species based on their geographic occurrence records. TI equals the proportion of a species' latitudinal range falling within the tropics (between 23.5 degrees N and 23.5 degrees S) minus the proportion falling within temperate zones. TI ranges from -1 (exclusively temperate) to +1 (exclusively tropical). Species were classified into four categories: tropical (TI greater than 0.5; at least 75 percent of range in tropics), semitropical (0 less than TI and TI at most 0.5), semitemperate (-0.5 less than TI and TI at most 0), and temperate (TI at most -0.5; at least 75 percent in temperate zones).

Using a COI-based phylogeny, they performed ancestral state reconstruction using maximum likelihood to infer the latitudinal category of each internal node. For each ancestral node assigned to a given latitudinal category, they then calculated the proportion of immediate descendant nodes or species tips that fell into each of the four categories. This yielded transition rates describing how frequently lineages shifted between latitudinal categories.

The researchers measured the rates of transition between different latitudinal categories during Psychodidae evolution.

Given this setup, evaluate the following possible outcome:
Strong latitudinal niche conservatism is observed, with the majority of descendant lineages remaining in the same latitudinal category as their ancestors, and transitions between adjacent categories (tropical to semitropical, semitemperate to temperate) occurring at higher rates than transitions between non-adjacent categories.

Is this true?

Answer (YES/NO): YES